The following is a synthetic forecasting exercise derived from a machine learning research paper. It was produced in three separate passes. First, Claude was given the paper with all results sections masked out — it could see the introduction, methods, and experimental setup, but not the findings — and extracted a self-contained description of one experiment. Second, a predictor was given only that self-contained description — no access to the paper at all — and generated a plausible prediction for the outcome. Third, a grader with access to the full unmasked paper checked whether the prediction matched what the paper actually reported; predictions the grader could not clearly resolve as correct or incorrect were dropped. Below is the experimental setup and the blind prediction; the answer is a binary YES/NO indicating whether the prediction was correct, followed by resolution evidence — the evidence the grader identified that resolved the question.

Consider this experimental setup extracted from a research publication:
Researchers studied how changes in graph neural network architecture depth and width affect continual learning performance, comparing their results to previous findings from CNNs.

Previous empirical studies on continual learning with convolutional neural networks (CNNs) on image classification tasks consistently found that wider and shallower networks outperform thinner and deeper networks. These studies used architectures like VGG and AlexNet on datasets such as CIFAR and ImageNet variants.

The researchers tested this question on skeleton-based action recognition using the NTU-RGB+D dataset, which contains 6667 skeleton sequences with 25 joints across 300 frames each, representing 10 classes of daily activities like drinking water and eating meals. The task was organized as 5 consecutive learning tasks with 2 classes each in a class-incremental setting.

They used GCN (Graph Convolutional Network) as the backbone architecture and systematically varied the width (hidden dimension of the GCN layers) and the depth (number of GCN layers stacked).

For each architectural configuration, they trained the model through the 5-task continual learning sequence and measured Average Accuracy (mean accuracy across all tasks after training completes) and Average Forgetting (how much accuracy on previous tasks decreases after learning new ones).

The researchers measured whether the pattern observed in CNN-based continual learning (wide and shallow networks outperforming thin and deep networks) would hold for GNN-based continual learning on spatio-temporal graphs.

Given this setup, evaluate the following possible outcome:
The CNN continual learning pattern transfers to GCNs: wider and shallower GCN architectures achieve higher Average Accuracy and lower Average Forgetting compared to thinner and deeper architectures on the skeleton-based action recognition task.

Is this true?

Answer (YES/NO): NO